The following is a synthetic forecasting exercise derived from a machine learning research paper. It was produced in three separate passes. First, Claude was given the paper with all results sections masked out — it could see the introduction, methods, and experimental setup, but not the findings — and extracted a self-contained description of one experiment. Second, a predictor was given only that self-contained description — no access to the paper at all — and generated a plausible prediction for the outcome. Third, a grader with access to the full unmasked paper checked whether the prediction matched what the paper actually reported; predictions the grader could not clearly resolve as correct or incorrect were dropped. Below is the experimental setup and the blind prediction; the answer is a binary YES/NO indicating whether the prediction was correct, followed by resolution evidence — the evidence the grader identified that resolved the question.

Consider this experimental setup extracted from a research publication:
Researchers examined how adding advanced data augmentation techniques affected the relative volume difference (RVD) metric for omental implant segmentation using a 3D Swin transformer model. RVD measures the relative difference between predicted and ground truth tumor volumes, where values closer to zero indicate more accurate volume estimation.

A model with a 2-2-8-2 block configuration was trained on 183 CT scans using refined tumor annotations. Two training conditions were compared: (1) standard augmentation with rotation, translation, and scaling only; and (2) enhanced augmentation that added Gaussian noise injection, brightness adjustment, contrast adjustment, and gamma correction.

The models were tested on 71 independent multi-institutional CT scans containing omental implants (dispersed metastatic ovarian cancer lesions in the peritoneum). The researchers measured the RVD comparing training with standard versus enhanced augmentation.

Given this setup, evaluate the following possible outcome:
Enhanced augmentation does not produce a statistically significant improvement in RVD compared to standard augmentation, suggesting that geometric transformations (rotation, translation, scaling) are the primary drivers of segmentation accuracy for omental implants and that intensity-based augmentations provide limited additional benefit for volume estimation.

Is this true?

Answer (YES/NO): YES